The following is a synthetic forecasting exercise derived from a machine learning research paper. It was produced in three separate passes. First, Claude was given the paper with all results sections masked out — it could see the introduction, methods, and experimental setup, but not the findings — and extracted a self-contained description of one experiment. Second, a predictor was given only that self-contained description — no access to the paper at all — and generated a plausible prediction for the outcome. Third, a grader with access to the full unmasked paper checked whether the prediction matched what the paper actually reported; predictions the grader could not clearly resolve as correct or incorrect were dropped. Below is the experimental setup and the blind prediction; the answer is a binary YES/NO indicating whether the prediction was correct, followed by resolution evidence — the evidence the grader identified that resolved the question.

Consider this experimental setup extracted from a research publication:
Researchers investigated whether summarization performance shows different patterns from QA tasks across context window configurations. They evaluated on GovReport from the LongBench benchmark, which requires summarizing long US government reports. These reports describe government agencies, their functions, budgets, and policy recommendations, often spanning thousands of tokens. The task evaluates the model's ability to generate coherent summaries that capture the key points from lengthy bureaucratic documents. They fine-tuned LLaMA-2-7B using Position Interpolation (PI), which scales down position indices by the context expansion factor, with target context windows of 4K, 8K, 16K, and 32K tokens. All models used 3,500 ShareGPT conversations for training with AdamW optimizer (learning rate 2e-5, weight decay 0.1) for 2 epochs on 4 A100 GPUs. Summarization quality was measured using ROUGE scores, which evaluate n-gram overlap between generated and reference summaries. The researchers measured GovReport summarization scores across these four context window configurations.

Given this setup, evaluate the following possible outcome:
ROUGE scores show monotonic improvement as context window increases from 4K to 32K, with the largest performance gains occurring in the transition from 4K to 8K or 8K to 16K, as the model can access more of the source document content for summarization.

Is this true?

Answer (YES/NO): NO